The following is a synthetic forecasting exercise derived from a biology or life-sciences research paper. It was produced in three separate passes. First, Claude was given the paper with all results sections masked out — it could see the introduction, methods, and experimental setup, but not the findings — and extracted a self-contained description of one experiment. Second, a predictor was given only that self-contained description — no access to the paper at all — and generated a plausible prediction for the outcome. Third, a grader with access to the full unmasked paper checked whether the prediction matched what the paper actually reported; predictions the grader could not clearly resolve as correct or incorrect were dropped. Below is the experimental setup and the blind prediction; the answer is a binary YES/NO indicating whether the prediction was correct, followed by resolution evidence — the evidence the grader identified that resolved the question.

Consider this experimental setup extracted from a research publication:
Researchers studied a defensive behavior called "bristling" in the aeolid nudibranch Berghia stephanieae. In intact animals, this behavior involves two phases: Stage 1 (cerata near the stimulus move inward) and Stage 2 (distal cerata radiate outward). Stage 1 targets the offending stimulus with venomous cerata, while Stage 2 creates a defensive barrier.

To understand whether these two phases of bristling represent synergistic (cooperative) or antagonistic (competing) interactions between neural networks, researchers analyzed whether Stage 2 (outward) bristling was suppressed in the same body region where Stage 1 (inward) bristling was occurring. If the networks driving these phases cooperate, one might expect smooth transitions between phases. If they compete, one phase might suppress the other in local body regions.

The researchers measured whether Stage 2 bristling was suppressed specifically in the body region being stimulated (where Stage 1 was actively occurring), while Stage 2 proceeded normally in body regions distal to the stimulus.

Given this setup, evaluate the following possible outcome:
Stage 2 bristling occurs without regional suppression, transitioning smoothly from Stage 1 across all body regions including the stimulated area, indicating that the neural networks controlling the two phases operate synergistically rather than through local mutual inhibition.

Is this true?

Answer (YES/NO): NO